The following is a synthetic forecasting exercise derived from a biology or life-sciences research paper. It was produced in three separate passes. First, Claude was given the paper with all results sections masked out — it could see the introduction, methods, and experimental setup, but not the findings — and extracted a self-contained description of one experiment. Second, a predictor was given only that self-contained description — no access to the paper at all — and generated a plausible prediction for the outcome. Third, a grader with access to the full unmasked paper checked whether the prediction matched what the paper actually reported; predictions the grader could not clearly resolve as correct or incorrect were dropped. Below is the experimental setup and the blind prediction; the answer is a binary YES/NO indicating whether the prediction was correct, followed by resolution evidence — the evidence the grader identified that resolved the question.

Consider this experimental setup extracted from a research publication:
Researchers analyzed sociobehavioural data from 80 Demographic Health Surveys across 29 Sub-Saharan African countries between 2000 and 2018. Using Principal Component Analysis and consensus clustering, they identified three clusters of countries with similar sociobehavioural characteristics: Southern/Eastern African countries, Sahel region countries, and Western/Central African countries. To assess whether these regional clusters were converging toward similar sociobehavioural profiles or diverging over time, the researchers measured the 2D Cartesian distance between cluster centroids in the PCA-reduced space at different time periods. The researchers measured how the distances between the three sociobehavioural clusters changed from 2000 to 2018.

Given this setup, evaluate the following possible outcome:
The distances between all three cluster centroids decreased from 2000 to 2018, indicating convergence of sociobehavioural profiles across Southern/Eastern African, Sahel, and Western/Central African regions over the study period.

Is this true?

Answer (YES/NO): NO